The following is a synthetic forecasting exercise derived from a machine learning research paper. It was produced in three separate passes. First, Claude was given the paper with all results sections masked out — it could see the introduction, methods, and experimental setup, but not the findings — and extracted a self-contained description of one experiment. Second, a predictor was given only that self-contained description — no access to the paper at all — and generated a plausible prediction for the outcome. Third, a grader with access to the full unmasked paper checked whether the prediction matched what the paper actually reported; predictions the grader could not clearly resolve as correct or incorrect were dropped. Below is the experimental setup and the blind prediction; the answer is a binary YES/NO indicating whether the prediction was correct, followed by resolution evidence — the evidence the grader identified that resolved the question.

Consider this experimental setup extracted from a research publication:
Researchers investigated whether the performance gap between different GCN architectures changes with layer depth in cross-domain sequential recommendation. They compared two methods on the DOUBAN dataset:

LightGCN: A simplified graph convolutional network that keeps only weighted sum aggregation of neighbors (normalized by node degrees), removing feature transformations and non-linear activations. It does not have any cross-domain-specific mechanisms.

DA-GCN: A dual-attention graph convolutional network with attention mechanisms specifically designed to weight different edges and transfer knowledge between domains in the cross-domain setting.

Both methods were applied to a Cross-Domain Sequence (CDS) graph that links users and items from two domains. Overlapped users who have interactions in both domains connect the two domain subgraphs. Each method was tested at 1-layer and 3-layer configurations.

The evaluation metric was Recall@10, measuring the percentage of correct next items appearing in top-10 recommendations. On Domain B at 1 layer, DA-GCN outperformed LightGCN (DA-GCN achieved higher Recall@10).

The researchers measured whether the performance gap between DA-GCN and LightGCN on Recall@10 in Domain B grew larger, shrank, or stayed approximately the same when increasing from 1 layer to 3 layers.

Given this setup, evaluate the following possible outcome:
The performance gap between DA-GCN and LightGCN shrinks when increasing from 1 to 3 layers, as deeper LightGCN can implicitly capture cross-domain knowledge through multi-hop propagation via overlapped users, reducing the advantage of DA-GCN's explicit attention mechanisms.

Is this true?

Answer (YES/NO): YES